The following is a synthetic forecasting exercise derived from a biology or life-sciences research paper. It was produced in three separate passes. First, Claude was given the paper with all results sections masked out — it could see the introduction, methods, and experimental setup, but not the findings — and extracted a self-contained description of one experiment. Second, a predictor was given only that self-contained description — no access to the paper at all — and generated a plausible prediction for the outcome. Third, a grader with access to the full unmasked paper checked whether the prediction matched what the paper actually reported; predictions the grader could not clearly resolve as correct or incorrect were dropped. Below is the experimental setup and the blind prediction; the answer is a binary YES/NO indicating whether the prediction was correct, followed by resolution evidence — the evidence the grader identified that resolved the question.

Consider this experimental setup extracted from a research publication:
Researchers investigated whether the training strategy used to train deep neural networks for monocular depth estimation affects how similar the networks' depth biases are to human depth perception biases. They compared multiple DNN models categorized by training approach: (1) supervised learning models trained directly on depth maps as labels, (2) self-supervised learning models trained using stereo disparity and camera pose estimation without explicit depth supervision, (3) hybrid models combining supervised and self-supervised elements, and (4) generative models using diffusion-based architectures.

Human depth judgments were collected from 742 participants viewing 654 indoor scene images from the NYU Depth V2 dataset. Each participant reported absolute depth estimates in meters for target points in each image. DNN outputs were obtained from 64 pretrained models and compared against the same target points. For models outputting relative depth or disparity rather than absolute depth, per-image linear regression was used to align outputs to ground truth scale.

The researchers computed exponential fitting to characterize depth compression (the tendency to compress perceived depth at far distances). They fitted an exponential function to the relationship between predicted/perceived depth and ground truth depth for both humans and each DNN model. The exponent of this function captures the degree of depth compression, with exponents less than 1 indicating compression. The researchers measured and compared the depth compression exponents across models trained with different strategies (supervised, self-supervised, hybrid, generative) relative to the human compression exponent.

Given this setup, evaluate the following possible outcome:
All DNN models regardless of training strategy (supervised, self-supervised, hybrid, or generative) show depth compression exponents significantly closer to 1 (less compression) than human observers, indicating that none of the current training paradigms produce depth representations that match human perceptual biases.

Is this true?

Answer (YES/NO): NO